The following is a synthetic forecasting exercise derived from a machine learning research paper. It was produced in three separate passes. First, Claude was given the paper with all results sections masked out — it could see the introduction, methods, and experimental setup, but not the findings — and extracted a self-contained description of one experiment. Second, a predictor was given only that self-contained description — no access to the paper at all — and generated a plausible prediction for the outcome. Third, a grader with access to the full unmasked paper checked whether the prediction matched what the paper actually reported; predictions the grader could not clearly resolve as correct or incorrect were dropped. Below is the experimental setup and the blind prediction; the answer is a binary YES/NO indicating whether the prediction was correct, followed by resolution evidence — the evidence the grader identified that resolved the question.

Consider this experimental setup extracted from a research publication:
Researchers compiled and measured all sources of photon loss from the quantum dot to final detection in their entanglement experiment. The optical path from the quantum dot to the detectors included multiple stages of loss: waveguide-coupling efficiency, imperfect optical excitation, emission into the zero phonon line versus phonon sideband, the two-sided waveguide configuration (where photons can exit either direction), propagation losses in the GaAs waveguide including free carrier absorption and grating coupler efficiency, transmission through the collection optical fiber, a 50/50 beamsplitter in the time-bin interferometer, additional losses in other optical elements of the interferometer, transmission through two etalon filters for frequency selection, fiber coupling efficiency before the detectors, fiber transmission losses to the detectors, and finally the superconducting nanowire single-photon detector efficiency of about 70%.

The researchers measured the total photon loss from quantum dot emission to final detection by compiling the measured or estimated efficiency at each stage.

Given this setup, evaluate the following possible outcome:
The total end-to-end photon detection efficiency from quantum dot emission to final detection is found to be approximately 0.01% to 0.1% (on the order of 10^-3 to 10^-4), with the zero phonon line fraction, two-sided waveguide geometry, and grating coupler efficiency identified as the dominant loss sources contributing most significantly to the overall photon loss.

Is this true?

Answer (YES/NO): NO